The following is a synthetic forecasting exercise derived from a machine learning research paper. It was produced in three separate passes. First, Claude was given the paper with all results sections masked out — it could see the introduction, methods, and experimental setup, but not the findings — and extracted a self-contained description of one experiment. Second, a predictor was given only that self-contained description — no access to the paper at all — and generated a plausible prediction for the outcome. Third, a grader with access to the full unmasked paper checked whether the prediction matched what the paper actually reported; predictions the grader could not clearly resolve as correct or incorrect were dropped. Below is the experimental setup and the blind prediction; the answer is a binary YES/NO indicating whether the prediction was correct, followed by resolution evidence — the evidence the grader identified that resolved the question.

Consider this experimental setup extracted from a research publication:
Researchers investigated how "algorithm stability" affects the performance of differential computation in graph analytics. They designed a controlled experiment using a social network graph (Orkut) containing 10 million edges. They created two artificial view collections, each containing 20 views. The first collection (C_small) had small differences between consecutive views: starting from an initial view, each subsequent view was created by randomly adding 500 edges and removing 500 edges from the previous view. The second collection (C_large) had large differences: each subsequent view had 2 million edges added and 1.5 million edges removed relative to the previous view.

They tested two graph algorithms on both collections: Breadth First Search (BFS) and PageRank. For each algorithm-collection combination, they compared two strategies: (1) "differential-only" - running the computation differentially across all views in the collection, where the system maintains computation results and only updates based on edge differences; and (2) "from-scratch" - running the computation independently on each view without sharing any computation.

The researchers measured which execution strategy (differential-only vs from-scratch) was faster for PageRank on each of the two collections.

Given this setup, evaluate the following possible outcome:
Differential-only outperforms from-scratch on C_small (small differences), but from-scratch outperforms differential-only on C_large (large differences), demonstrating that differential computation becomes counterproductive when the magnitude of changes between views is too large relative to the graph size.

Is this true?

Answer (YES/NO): YES